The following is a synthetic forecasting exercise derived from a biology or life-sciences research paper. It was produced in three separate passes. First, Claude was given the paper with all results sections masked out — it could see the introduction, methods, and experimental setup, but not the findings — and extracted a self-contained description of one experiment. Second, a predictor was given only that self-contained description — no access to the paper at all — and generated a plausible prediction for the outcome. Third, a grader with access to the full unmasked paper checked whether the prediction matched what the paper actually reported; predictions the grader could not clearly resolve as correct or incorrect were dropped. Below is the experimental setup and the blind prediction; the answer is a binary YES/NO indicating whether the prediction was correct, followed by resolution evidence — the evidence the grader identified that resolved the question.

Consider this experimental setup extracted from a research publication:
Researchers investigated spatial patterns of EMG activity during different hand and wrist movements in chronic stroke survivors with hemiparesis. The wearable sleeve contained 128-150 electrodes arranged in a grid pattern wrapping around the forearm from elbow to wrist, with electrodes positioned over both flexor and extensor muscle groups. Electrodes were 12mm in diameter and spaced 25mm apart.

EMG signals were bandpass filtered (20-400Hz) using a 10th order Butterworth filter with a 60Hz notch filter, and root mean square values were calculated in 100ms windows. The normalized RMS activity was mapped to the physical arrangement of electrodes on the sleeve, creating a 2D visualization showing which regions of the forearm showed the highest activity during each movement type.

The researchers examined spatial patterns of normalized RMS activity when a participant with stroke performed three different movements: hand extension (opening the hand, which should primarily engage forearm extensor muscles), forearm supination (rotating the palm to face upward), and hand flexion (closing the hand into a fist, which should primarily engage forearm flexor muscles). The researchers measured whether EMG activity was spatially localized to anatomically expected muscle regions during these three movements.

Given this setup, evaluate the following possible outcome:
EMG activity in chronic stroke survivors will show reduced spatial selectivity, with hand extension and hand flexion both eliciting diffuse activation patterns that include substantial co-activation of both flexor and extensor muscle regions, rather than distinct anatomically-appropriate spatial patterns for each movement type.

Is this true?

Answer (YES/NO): NO